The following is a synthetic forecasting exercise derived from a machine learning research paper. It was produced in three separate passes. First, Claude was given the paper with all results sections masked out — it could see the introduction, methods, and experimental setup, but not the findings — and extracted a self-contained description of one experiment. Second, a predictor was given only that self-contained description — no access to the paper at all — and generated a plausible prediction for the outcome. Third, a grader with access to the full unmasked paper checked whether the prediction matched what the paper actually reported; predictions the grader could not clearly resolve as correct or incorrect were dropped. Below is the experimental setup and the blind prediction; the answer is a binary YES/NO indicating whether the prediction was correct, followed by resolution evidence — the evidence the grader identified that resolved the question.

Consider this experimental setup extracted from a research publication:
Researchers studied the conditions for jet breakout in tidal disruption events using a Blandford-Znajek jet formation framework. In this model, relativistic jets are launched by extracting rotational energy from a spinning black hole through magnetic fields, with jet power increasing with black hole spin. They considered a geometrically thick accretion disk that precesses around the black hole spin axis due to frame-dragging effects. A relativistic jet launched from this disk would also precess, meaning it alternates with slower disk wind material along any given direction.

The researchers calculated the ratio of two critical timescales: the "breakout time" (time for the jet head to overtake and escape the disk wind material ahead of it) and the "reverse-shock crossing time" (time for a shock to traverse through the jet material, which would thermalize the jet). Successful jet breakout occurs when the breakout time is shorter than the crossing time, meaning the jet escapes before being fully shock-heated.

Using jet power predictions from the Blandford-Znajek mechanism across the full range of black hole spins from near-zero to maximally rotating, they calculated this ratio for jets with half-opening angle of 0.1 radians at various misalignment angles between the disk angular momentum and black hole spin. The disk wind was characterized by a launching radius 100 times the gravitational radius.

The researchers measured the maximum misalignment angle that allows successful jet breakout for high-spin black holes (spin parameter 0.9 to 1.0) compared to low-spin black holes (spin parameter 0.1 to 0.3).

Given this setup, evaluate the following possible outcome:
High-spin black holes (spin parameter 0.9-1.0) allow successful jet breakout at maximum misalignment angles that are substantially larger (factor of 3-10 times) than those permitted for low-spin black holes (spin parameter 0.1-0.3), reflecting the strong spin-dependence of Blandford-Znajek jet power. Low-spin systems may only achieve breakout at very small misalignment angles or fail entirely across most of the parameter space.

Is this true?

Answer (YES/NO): NO